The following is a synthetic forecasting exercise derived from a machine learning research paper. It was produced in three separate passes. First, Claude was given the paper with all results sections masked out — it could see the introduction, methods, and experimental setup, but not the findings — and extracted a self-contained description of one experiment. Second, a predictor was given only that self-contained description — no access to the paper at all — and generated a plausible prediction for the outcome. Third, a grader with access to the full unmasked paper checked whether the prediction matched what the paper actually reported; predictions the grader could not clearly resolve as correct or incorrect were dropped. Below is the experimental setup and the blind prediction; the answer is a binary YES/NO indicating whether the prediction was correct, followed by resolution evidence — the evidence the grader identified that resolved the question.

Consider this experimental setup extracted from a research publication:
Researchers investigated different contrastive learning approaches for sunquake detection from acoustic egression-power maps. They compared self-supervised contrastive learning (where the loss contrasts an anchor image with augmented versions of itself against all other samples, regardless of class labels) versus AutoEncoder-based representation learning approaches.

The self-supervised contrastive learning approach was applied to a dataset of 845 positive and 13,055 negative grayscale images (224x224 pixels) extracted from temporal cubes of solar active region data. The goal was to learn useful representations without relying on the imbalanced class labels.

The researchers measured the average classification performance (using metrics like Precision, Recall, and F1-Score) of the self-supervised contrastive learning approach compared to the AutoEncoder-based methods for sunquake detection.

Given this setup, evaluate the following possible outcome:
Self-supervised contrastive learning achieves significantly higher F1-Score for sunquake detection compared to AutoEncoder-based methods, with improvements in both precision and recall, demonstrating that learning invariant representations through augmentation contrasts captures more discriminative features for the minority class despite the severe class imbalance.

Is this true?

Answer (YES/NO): NO